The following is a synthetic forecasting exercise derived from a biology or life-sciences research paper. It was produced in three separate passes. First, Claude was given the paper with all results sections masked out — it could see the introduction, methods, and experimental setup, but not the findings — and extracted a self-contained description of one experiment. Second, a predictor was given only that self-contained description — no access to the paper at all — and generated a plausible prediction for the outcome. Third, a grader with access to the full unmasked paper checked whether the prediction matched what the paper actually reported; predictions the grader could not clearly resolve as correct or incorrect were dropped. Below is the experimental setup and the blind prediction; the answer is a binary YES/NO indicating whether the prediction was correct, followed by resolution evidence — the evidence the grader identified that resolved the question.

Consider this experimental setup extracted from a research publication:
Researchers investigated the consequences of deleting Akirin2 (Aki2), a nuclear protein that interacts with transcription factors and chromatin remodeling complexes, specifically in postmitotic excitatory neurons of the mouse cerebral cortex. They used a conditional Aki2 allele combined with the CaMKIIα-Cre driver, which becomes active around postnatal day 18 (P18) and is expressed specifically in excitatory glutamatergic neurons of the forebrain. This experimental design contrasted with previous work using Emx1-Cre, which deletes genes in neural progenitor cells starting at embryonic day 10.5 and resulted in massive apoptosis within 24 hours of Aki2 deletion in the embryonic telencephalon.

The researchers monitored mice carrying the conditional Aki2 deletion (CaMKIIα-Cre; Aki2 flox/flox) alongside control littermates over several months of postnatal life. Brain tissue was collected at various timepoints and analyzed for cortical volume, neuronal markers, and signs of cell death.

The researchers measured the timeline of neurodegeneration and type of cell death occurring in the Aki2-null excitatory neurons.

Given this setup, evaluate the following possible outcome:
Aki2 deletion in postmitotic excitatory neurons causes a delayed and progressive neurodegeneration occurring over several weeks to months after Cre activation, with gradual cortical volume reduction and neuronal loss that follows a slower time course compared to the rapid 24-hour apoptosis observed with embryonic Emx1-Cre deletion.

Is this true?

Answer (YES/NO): YES